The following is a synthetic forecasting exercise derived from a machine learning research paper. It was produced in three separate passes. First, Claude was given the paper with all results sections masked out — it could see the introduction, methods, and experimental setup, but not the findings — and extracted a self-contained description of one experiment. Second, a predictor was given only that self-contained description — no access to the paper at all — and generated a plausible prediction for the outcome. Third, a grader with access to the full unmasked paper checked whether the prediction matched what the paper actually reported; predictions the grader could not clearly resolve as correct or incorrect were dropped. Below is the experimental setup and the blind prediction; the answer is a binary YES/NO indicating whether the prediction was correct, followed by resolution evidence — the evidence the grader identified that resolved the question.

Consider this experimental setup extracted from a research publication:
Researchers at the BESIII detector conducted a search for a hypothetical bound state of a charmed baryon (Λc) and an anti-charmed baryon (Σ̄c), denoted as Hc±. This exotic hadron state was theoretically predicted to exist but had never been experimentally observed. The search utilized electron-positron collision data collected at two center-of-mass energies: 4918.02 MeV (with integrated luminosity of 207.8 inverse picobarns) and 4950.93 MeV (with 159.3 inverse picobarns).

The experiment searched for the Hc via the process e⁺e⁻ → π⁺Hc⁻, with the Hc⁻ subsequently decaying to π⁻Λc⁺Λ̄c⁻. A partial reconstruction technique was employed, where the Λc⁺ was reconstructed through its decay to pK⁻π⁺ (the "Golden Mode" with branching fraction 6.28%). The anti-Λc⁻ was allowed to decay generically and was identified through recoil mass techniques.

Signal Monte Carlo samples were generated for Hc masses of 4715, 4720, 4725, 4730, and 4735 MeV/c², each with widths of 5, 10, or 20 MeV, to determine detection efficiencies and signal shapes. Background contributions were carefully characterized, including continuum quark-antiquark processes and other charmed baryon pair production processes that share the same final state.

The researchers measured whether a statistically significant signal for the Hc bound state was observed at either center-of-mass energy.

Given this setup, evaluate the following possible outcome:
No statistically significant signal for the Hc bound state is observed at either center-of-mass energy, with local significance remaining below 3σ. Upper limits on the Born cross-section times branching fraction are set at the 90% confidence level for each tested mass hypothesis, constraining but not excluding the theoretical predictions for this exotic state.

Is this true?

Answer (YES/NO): NO